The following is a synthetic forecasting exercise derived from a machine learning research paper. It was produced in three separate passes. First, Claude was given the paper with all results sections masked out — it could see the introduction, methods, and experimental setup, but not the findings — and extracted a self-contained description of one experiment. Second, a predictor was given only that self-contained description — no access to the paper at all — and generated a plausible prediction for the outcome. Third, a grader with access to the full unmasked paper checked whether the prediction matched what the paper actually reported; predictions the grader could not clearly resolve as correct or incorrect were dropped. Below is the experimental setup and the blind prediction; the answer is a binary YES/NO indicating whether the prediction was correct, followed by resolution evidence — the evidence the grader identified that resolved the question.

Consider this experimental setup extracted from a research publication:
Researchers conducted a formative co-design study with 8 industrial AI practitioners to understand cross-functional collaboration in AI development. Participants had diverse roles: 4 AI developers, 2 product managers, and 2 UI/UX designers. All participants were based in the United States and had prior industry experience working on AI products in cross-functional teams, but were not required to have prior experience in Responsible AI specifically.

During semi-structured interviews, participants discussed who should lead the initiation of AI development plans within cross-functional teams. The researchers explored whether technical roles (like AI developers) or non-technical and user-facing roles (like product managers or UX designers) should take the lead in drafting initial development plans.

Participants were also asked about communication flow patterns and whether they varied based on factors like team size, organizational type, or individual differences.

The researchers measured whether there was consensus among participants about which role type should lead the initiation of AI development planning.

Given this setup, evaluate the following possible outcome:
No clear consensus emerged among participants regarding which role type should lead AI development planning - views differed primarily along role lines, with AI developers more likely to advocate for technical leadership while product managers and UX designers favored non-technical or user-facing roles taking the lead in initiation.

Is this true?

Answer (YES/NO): NO